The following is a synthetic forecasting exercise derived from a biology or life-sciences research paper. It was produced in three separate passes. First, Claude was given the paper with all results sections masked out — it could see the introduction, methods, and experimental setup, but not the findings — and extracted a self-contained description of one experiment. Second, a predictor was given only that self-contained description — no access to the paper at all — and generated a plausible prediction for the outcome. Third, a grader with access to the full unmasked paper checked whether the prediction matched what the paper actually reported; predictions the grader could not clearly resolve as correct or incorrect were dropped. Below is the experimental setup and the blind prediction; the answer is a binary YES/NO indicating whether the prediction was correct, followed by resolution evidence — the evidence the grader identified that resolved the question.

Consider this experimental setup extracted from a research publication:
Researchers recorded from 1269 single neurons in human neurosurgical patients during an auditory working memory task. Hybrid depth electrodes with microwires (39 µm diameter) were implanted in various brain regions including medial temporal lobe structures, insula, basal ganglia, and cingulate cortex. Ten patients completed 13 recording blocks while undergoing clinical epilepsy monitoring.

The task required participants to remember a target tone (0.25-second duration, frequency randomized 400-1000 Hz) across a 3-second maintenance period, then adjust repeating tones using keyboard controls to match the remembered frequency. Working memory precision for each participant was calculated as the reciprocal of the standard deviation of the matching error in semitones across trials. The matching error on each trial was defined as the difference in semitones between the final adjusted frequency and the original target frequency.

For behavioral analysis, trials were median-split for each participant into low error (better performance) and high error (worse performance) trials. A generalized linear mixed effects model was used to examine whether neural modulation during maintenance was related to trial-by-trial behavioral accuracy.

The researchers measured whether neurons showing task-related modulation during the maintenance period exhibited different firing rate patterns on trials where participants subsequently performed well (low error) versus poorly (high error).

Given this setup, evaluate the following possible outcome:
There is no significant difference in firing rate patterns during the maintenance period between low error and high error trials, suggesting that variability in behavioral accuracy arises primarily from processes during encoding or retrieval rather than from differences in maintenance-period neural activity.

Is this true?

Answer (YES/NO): NO